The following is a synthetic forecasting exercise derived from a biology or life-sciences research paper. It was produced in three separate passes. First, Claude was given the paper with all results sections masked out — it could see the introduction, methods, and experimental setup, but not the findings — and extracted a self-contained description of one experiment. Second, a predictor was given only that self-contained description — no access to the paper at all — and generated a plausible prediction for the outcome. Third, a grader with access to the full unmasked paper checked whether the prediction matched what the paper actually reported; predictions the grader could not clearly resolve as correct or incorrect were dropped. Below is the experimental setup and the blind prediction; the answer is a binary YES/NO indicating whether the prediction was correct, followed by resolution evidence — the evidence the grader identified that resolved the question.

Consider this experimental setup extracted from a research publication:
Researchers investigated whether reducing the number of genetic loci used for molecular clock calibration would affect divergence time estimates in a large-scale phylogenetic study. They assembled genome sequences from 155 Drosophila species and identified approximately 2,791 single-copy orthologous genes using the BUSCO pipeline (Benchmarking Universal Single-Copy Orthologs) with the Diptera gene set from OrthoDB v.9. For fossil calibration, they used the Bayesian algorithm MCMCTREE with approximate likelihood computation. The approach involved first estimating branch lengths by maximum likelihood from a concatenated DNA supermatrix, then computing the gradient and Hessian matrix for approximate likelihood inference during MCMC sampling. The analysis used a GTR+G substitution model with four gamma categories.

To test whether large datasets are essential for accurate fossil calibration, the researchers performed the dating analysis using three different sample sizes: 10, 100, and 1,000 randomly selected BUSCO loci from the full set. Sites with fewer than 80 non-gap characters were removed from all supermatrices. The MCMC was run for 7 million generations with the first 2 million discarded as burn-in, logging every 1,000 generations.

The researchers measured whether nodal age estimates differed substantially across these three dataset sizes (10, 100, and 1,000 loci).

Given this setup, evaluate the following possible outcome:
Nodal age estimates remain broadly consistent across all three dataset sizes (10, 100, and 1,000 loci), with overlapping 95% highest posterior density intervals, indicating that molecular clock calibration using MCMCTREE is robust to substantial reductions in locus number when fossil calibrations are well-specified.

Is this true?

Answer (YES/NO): YES